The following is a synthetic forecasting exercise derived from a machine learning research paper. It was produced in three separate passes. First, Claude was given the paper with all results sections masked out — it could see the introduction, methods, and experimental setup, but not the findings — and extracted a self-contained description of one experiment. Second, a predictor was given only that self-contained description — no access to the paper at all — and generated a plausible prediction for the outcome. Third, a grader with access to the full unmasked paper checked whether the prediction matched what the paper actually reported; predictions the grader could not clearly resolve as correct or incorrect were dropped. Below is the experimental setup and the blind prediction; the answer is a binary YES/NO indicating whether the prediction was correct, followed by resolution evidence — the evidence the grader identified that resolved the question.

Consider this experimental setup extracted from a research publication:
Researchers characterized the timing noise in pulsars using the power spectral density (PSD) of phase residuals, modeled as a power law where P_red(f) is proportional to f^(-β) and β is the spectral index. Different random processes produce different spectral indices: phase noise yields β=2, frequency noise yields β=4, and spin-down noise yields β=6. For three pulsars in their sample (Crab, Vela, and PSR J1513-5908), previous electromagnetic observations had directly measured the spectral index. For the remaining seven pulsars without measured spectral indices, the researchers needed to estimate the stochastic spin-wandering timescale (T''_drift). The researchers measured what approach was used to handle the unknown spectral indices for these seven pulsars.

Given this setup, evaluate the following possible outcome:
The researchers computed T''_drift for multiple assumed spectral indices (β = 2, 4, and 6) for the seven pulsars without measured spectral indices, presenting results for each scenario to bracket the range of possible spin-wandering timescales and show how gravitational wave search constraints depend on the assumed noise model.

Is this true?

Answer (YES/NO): NO